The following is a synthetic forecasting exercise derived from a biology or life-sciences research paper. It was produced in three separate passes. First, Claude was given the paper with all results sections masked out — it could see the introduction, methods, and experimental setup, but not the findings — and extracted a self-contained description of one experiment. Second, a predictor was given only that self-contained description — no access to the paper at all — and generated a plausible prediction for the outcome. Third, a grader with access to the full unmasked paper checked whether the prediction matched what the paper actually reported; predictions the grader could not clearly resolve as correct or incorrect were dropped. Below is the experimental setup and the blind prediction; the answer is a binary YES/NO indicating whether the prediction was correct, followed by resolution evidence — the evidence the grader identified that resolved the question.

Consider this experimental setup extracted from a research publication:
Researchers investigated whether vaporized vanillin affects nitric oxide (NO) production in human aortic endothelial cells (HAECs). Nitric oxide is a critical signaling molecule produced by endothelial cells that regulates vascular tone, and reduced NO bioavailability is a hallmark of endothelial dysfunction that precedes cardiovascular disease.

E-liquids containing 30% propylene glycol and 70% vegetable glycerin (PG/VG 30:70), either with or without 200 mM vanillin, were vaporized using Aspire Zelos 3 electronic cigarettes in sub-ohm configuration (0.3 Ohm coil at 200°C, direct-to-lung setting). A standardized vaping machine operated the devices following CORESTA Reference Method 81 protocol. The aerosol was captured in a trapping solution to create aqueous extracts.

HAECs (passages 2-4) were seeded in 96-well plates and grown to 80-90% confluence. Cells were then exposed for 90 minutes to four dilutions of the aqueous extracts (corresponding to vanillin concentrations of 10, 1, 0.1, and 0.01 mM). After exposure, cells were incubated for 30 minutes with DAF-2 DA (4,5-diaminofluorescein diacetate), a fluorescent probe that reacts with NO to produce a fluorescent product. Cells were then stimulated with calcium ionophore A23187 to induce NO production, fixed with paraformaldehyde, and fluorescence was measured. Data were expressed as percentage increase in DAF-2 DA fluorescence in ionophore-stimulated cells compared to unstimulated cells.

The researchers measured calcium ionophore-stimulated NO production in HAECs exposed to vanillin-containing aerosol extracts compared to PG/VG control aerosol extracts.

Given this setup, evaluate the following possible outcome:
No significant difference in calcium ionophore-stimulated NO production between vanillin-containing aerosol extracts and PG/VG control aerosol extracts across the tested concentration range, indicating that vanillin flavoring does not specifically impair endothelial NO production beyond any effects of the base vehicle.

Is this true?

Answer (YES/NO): YES